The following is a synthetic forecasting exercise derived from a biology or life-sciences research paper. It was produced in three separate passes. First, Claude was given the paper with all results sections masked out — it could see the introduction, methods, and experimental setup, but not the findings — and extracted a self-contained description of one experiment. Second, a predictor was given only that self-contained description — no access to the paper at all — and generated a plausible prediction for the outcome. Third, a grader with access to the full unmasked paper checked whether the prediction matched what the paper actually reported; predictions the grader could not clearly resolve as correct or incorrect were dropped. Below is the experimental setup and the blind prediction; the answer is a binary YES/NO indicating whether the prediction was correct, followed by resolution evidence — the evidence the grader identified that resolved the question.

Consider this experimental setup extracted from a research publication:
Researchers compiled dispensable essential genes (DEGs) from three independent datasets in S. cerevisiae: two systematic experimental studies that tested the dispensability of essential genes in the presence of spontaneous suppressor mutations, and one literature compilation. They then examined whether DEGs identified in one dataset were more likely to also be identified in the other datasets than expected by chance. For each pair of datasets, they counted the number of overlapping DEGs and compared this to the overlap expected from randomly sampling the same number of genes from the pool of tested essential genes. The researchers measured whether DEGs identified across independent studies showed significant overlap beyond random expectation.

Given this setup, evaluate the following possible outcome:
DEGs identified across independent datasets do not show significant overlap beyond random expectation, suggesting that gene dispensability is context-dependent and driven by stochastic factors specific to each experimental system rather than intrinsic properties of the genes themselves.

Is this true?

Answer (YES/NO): NO